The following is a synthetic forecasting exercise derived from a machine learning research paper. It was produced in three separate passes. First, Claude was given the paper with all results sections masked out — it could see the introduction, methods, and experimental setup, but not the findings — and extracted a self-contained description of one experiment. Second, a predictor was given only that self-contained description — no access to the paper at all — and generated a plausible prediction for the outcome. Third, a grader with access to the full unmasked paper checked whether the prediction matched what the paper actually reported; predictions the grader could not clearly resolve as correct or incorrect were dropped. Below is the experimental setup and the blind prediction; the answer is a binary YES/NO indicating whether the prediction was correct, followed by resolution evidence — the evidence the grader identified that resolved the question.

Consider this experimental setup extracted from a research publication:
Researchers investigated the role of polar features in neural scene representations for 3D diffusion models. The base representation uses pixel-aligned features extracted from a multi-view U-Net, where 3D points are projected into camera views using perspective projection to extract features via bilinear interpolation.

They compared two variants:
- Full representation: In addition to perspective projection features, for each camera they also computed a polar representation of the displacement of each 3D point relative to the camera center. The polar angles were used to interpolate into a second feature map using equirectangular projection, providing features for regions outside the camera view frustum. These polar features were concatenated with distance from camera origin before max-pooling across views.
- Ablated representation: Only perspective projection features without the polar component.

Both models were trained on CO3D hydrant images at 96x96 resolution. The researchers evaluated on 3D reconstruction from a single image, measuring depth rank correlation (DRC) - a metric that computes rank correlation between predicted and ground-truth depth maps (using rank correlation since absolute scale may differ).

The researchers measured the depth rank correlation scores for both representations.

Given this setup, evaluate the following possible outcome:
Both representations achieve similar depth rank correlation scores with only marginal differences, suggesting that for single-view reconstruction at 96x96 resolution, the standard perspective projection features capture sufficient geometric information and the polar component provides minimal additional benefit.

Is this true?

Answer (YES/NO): NO